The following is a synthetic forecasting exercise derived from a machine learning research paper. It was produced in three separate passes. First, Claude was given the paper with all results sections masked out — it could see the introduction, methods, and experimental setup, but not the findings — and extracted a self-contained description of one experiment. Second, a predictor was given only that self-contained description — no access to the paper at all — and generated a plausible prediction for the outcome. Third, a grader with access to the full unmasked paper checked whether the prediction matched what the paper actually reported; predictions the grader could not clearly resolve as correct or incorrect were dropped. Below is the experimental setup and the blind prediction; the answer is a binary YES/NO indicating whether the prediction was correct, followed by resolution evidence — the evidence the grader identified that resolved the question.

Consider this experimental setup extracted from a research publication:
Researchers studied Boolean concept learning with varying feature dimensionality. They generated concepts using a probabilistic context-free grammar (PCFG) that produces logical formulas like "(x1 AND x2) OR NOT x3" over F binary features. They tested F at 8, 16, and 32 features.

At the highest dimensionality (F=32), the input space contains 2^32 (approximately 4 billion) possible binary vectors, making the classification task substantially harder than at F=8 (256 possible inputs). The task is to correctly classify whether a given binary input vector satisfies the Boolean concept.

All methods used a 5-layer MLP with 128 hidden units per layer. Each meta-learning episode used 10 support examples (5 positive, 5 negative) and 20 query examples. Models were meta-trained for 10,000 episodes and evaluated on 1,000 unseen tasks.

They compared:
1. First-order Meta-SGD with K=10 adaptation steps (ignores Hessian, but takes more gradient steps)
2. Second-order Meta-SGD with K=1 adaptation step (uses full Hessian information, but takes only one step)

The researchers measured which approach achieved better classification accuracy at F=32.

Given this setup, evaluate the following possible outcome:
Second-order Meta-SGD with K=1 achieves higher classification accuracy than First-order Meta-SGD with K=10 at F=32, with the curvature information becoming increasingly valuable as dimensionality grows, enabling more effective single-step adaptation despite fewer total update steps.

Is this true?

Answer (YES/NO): NO